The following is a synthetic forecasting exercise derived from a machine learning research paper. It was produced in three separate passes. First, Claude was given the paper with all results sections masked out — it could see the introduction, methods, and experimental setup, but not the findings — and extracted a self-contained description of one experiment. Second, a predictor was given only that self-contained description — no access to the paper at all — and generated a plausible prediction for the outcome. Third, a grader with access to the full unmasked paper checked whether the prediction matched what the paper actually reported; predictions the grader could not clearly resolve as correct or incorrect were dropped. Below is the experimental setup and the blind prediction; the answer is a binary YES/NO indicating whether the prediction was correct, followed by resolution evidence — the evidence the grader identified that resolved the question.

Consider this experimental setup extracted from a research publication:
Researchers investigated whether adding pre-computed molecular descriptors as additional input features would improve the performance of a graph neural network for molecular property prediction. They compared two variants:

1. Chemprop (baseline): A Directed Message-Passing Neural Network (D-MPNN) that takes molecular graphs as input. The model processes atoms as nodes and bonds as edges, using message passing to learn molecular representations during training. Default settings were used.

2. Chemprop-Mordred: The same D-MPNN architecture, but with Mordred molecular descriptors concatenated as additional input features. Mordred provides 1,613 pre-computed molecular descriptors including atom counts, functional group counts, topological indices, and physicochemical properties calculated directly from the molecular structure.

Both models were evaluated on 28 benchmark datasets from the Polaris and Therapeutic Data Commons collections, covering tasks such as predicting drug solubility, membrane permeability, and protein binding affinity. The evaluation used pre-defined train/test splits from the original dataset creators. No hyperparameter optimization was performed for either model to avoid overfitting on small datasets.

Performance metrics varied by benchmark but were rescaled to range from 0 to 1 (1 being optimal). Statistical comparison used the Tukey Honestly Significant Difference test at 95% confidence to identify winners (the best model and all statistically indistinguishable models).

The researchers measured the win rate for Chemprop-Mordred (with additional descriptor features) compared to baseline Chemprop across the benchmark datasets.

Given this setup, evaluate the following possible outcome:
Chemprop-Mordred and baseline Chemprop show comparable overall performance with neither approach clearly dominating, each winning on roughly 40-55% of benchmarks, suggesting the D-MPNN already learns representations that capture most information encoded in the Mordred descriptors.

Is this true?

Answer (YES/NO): NO